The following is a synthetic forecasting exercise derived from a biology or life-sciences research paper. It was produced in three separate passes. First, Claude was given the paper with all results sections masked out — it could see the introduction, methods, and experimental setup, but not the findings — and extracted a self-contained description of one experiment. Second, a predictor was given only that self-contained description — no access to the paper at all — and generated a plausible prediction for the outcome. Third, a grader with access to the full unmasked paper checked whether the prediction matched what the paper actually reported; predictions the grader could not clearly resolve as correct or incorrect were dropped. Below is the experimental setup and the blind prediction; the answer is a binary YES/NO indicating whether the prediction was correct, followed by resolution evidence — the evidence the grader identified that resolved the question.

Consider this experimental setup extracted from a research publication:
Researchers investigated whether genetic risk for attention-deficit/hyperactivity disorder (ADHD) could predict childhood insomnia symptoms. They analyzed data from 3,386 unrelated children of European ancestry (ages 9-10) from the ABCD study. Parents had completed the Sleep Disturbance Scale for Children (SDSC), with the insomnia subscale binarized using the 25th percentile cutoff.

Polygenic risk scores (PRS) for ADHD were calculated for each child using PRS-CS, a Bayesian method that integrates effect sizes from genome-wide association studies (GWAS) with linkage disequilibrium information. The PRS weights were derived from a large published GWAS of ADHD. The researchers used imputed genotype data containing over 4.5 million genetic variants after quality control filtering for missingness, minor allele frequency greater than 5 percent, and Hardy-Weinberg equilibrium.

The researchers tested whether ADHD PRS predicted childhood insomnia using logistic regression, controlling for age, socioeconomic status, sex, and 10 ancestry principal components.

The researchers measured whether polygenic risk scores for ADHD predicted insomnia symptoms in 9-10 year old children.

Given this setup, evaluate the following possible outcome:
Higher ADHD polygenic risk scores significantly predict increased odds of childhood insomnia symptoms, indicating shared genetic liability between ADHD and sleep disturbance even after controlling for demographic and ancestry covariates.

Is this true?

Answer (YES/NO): YES